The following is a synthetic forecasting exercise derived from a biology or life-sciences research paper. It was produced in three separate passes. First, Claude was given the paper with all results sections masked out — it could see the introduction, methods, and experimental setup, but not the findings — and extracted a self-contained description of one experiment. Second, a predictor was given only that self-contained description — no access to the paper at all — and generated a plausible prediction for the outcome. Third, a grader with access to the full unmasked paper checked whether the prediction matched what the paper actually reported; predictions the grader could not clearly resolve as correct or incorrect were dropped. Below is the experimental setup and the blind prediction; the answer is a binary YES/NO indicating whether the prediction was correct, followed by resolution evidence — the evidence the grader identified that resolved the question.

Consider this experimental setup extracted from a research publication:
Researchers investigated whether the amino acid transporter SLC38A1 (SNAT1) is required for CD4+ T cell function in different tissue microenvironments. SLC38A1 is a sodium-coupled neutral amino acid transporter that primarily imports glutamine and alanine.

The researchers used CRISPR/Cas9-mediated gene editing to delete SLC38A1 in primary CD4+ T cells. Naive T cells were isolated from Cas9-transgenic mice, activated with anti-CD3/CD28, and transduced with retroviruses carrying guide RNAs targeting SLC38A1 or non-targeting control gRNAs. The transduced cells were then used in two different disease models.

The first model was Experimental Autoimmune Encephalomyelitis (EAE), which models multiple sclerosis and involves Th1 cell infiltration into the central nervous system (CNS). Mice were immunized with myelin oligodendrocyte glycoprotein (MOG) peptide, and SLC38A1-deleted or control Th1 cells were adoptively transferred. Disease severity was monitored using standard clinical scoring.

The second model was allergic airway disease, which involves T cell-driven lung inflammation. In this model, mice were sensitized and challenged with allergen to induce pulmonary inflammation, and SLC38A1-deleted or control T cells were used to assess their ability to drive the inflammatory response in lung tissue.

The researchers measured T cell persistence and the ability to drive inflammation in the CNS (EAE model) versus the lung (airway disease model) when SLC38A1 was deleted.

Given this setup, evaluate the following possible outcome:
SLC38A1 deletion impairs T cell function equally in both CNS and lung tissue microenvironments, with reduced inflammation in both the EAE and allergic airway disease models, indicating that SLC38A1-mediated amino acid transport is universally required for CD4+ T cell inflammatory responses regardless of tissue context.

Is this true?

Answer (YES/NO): NO